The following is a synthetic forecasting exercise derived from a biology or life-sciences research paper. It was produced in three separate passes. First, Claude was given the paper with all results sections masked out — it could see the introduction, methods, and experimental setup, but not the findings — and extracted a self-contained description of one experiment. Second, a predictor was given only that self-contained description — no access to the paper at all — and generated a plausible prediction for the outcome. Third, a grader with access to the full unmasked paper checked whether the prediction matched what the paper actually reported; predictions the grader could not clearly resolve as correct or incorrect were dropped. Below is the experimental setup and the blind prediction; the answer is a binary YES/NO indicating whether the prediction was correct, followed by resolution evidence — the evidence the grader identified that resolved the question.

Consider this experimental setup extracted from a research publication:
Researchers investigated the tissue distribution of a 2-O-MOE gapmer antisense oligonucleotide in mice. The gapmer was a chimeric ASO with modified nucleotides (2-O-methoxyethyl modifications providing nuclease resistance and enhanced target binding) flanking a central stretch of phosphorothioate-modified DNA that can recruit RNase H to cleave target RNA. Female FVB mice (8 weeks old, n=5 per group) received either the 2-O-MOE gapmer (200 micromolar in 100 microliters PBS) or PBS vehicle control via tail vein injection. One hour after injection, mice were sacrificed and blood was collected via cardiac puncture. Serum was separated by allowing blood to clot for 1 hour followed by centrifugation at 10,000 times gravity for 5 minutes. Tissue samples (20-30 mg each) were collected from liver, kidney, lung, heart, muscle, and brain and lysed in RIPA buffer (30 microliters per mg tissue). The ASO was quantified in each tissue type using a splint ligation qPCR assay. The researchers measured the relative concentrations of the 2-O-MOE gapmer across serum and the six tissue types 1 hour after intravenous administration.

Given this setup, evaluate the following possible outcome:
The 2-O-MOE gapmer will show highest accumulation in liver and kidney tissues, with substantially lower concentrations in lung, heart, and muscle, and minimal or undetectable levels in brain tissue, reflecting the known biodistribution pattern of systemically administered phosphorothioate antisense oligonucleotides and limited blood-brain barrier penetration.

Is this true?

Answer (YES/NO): YES